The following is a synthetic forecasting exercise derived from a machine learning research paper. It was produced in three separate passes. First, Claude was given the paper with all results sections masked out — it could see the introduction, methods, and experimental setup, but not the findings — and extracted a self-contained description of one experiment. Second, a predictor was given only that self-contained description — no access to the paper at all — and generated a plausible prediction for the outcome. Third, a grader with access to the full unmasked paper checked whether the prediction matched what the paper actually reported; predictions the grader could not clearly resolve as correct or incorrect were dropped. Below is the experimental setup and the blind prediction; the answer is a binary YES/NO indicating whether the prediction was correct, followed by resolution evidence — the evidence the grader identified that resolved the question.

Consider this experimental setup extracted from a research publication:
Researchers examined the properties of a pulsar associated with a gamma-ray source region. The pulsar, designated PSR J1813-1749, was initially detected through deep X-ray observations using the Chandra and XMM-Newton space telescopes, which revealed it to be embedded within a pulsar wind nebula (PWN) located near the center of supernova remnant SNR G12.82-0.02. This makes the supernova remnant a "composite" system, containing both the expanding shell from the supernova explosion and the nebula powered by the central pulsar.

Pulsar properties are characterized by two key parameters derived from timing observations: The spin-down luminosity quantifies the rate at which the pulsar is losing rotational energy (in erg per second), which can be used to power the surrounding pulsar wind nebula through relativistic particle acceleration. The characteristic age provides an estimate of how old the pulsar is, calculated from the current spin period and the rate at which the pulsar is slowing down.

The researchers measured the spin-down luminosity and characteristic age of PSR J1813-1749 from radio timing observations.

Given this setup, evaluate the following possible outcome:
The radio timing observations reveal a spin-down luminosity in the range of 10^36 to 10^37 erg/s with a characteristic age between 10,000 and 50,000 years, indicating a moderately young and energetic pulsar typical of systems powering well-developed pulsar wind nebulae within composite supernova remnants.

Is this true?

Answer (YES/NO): NO